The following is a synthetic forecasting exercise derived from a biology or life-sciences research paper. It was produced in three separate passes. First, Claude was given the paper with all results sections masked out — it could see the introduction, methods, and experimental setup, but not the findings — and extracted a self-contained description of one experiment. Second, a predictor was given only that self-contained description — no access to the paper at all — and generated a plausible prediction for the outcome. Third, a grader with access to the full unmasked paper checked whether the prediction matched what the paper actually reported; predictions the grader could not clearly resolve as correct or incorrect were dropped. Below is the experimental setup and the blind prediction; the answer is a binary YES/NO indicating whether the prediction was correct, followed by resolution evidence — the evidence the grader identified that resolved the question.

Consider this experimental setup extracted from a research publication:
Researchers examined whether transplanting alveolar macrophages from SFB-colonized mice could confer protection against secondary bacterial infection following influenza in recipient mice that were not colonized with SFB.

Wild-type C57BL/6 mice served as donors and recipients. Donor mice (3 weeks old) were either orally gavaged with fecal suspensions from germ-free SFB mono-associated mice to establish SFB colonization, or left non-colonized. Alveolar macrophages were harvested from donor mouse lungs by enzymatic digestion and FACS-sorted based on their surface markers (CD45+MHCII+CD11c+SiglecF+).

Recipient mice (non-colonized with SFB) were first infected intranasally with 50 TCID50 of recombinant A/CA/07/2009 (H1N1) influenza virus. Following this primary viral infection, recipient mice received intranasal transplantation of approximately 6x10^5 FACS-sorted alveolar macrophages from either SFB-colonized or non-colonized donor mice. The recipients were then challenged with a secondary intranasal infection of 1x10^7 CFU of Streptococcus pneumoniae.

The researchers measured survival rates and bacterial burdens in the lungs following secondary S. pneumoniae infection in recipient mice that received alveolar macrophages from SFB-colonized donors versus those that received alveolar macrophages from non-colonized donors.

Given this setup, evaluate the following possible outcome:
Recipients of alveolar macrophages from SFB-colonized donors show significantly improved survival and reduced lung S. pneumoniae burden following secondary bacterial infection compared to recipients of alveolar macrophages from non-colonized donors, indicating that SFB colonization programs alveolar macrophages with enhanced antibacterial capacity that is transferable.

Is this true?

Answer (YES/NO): YES